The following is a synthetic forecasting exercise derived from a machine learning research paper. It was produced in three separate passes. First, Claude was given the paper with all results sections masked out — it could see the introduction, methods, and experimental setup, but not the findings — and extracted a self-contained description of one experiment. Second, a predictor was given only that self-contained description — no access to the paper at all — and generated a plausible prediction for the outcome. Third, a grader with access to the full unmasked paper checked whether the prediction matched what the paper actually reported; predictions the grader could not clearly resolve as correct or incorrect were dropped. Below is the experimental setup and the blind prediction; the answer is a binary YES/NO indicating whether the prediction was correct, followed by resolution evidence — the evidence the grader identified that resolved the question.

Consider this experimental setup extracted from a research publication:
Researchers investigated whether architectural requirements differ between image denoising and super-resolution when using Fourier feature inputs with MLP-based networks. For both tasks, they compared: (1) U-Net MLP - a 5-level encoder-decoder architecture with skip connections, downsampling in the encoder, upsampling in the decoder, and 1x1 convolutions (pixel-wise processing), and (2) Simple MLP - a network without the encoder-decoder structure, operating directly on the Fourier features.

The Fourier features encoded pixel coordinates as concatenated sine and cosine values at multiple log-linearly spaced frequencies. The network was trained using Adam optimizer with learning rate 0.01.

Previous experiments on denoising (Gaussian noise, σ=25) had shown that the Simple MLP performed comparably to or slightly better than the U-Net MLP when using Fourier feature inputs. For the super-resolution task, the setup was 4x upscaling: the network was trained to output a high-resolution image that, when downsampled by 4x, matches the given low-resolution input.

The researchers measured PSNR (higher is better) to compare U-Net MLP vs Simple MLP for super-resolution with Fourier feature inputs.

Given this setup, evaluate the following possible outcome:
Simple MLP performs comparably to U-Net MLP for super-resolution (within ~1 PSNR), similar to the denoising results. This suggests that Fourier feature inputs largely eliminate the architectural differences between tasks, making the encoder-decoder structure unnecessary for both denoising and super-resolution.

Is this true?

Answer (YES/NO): NO